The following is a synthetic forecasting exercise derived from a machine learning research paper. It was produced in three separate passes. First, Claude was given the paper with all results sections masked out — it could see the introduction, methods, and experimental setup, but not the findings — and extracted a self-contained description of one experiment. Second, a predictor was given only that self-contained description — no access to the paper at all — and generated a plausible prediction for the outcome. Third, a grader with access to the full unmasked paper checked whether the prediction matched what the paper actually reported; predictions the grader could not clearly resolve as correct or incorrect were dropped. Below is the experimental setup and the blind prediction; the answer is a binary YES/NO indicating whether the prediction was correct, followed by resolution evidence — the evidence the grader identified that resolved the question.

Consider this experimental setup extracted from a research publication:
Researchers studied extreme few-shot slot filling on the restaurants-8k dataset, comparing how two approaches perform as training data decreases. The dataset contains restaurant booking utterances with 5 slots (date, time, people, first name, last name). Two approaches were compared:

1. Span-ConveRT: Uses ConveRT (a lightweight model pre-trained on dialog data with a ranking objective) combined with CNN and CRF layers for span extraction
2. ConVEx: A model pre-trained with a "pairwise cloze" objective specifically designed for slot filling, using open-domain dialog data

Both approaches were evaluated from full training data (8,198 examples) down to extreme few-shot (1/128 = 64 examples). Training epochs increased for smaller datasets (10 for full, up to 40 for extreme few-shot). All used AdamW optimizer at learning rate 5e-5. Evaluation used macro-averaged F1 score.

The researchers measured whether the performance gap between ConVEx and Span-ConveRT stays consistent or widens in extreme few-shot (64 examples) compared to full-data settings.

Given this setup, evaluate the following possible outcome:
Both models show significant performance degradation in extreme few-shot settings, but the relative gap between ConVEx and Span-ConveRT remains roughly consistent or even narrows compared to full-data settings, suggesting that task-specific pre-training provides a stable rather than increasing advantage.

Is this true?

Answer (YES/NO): NO